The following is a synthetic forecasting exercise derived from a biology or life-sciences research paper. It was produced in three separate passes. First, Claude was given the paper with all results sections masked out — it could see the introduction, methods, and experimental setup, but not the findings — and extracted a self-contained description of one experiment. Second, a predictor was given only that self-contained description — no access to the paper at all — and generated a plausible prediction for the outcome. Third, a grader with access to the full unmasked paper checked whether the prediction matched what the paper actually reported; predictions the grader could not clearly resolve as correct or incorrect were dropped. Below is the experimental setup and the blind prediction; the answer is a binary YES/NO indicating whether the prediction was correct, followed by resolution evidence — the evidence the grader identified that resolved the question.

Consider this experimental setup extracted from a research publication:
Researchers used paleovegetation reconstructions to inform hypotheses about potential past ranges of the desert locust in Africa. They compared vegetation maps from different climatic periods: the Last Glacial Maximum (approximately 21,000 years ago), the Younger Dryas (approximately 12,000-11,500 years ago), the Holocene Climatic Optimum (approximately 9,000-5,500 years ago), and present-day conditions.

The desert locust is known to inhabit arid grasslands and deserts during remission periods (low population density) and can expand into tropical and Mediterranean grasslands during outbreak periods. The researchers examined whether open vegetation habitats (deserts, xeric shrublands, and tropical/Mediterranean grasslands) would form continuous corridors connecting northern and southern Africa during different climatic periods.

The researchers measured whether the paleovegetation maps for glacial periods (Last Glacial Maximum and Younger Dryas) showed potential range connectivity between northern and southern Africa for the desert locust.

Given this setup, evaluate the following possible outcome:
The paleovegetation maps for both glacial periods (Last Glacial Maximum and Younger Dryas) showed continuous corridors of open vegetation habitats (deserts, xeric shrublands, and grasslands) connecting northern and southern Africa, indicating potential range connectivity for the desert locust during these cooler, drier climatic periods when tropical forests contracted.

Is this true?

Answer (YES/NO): YES